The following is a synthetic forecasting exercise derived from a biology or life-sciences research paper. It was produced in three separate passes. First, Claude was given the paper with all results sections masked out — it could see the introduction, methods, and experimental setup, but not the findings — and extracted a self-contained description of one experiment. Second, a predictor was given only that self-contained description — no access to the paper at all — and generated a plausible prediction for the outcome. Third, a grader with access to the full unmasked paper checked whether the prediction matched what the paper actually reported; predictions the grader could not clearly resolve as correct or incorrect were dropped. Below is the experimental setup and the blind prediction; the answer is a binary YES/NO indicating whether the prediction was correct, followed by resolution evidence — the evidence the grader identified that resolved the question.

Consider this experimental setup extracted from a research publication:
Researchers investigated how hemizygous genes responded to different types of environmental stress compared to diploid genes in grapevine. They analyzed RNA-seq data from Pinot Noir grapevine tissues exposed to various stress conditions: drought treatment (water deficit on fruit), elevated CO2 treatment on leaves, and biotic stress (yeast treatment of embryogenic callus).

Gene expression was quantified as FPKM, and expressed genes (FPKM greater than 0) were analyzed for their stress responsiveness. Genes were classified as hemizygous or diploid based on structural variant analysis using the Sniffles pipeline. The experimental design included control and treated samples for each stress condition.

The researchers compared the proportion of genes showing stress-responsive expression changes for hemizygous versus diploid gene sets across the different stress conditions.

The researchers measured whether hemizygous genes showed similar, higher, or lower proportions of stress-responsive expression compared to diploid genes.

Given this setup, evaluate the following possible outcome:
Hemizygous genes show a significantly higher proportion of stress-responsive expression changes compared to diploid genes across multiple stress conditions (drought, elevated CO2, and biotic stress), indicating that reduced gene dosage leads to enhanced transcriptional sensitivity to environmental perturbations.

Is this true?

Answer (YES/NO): NO